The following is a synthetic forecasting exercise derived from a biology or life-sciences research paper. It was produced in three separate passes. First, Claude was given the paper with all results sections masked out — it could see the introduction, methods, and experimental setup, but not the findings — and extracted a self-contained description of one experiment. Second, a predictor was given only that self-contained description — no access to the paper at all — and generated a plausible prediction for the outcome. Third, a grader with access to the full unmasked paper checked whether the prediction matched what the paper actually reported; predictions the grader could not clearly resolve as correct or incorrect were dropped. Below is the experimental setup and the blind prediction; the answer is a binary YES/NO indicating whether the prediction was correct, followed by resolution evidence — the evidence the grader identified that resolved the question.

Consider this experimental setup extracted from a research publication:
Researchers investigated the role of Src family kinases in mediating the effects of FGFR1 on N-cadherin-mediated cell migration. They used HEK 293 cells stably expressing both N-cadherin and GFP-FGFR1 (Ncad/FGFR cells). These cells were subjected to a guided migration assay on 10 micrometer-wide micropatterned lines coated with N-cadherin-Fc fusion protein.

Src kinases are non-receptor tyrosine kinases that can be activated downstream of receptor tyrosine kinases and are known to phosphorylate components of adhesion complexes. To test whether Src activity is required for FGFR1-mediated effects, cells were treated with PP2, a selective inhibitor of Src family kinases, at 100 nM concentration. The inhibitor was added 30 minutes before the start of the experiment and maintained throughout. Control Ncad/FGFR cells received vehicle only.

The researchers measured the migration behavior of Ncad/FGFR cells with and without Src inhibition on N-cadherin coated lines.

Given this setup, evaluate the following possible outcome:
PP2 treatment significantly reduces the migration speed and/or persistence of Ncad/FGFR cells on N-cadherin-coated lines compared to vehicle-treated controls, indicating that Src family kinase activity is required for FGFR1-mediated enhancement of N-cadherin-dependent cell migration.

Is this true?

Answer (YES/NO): NO